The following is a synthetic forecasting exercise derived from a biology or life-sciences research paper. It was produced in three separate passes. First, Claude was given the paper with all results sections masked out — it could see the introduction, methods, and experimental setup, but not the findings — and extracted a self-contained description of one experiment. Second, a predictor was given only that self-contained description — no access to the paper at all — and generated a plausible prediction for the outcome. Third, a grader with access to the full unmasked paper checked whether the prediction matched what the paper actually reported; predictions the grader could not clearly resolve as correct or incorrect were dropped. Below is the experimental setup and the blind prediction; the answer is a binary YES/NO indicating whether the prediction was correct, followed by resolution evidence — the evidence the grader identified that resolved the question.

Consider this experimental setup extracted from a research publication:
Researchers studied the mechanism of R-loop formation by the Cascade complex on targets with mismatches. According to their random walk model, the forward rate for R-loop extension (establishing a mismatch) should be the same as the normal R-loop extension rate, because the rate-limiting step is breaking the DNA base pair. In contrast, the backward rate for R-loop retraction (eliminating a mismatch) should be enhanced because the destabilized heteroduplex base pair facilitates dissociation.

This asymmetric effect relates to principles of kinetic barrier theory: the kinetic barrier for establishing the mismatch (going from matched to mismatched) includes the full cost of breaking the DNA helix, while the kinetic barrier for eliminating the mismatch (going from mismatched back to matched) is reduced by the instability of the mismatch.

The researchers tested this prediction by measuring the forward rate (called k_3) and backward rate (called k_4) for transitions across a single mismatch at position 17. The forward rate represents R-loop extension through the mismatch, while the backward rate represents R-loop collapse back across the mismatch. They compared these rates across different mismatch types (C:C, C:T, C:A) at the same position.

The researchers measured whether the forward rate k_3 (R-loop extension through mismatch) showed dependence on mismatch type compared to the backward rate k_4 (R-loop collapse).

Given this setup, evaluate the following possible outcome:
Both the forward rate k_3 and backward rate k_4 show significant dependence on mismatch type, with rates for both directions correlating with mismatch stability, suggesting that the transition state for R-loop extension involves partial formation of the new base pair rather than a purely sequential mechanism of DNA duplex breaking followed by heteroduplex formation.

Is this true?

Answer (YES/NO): NO